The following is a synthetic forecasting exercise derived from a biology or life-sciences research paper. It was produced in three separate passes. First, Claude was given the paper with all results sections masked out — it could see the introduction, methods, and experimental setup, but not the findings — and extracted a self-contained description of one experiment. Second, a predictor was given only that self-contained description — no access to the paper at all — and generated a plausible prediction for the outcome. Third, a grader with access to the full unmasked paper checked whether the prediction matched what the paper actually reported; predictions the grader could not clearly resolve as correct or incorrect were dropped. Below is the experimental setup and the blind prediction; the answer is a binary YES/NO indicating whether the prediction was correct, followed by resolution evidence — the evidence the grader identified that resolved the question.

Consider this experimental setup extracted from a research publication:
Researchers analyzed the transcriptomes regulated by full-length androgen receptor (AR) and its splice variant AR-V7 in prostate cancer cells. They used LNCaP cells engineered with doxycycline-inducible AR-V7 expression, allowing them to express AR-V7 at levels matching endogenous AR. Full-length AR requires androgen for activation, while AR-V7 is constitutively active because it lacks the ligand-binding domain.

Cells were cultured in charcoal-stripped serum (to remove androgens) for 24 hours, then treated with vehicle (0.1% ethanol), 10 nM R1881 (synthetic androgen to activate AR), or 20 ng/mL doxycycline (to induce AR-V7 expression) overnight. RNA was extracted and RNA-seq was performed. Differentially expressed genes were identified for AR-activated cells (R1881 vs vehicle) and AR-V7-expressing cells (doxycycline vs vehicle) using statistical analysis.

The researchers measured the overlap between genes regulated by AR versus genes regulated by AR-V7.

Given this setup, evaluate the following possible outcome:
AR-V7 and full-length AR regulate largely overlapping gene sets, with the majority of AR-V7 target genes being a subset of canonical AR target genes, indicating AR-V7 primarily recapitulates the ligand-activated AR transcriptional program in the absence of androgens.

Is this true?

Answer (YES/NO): NO